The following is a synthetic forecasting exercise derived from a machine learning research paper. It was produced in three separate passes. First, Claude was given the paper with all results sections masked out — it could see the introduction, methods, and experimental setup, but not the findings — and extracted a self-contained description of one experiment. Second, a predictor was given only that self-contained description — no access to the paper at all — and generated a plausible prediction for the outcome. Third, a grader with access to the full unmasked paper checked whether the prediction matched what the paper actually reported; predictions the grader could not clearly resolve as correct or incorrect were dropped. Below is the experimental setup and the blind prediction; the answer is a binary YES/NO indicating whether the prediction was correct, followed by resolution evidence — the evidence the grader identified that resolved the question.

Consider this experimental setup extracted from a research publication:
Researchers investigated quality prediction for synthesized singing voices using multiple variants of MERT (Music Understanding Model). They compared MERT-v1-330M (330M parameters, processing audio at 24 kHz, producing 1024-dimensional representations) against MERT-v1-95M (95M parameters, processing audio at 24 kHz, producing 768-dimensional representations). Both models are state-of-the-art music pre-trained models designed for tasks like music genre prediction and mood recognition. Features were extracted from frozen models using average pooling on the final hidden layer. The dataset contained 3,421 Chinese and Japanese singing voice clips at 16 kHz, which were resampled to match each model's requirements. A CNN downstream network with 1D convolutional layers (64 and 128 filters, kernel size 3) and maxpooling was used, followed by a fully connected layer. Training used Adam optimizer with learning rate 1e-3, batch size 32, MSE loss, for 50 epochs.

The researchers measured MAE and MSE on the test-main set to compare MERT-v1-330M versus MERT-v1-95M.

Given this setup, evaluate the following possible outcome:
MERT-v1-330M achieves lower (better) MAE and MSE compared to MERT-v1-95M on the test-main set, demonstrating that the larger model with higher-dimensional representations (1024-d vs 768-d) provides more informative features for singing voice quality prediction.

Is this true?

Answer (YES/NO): NO